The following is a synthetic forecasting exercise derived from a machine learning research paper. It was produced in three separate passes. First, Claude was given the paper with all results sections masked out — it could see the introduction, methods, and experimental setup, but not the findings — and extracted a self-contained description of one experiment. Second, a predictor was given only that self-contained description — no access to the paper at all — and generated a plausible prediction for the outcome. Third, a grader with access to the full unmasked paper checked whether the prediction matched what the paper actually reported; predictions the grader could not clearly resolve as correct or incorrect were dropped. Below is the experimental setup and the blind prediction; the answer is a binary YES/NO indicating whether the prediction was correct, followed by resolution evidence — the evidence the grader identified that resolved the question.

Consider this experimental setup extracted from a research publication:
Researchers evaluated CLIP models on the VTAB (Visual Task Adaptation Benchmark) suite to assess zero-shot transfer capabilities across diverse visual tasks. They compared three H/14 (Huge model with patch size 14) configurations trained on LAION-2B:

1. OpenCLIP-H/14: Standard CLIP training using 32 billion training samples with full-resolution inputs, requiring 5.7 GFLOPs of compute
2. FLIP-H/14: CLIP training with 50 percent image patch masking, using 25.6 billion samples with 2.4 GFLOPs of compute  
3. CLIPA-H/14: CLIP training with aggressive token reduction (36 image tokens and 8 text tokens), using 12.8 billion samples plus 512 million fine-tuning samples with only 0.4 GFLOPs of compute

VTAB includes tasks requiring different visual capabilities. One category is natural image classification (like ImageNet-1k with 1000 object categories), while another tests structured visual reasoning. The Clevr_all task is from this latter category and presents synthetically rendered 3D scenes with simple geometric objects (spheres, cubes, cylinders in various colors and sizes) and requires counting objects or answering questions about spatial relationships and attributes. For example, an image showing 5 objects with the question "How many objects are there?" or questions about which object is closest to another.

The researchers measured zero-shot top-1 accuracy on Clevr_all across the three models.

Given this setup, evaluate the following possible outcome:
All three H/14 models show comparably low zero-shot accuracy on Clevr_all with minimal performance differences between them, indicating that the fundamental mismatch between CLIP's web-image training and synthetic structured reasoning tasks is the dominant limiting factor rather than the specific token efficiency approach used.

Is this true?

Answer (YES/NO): NO